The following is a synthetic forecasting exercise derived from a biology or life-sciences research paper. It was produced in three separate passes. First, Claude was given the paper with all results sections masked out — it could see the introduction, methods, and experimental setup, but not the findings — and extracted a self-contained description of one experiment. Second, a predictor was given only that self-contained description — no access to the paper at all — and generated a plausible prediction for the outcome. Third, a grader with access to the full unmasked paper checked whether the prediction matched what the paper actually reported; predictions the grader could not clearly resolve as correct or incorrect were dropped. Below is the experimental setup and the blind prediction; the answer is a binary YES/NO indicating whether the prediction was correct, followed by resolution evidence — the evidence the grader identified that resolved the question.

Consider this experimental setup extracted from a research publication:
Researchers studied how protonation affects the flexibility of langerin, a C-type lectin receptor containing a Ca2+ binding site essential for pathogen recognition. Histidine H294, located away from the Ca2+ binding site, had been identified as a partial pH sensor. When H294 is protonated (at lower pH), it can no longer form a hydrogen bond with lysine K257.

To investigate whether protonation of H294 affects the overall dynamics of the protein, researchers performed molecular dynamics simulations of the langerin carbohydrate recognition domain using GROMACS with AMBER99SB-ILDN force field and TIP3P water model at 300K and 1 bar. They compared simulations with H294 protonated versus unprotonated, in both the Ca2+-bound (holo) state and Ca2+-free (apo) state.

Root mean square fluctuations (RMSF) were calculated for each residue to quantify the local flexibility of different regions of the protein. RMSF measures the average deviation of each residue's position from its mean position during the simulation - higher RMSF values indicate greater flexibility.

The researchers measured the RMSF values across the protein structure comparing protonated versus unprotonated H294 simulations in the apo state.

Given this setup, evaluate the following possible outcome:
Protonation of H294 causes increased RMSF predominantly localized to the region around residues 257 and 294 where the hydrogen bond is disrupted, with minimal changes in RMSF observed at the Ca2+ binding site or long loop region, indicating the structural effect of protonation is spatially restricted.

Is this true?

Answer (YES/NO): NO